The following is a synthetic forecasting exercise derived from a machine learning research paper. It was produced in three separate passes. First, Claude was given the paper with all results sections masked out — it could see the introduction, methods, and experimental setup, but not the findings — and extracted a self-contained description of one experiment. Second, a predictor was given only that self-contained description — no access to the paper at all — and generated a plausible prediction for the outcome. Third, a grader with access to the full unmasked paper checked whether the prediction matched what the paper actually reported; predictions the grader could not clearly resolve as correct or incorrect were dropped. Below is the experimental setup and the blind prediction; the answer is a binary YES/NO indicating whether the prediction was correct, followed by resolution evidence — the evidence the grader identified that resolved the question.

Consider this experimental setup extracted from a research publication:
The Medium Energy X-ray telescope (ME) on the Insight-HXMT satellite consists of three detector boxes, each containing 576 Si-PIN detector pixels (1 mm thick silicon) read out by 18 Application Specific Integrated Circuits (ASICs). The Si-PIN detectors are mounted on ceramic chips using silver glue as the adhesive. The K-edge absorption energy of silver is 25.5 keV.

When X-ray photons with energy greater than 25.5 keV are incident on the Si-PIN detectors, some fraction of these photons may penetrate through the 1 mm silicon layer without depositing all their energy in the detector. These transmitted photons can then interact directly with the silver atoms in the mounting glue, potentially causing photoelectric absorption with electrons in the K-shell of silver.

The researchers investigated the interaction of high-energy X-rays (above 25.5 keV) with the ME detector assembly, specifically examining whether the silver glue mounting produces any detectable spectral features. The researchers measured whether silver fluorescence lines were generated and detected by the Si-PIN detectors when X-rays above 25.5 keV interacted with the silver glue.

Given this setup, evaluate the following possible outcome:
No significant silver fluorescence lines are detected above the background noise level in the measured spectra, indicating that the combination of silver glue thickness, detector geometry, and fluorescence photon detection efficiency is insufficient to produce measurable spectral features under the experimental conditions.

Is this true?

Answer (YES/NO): NO